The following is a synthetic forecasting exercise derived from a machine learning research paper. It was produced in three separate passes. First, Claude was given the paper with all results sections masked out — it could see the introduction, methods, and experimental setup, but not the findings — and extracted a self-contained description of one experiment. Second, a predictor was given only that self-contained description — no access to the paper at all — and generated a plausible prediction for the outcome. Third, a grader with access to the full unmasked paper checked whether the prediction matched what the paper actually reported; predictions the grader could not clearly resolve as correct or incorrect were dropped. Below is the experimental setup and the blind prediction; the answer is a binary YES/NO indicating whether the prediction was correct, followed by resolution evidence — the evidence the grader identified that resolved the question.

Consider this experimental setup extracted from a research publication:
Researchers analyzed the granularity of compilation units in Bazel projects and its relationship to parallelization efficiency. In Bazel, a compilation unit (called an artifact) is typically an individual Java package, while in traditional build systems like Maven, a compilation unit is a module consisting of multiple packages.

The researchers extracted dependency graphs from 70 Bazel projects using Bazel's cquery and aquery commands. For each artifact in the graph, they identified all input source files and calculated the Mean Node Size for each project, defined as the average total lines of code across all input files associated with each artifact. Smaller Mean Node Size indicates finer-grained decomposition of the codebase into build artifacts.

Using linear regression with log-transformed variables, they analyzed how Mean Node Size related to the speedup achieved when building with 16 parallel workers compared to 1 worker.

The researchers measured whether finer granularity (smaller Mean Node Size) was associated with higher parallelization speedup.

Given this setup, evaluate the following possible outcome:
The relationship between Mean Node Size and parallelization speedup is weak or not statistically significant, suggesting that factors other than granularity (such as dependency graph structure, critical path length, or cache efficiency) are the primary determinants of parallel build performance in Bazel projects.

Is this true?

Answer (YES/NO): NO